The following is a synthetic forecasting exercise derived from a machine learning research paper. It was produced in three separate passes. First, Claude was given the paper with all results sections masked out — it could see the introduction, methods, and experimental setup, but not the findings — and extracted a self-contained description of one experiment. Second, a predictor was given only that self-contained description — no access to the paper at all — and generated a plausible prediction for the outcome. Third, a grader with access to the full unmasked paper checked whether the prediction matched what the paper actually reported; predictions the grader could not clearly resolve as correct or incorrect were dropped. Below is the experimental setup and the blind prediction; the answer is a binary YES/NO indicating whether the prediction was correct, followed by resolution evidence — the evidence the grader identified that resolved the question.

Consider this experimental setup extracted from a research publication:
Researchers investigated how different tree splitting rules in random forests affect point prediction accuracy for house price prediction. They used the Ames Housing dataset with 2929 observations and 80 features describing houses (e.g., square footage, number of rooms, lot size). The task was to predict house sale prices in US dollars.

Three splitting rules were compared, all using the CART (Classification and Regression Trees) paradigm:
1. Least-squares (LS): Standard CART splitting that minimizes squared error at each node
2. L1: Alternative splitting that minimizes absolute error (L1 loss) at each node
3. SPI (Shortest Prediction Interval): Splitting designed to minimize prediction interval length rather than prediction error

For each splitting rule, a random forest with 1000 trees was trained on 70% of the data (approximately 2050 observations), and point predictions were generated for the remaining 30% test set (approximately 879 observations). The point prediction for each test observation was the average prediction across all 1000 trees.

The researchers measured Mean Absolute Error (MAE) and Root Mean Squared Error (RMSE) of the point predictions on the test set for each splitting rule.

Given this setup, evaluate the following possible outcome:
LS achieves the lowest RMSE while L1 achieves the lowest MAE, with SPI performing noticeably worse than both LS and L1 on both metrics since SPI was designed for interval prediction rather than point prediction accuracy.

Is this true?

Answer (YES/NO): NO